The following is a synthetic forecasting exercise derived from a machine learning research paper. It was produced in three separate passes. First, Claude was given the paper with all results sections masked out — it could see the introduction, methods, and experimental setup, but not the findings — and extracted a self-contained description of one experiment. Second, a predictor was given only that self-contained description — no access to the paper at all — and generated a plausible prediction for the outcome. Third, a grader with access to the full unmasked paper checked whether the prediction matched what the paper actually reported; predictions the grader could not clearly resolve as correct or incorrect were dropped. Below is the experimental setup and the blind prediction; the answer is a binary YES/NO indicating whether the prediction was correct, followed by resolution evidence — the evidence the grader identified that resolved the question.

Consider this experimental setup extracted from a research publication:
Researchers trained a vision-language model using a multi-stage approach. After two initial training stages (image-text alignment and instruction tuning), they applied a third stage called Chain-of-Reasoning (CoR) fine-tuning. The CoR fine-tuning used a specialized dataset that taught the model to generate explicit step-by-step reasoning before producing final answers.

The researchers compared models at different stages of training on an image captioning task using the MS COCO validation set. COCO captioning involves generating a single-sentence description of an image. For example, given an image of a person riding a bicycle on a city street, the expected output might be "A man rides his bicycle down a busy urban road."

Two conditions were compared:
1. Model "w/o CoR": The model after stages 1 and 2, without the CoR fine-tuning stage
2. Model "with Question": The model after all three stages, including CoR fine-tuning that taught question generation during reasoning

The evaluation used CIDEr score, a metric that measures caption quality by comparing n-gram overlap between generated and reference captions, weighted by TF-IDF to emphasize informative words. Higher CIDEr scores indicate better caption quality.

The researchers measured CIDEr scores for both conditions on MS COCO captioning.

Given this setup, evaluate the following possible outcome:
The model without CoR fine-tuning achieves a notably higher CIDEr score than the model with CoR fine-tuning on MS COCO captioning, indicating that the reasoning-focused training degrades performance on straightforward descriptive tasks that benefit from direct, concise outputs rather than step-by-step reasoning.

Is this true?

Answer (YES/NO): YES